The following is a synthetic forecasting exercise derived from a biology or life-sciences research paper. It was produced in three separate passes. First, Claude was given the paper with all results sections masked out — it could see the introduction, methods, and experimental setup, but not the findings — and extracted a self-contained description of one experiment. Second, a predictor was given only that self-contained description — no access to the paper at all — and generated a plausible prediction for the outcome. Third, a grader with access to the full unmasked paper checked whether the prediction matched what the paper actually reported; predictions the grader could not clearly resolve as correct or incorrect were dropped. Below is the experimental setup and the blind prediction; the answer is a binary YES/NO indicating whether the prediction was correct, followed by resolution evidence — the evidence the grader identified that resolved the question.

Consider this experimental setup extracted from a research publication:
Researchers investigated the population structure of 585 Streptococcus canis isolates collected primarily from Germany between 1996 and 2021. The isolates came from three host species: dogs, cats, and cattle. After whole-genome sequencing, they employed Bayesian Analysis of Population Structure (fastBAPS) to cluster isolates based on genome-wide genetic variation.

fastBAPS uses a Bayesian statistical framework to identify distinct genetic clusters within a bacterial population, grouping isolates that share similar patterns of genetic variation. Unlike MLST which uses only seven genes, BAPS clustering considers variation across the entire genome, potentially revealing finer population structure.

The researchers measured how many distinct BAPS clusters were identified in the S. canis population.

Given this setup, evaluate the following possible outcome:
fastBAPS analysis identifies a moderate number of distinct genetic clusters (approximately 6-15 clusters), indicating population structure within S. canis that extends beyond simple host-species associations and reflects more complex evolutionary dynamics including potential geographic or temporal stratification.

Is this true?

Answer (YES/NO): YES